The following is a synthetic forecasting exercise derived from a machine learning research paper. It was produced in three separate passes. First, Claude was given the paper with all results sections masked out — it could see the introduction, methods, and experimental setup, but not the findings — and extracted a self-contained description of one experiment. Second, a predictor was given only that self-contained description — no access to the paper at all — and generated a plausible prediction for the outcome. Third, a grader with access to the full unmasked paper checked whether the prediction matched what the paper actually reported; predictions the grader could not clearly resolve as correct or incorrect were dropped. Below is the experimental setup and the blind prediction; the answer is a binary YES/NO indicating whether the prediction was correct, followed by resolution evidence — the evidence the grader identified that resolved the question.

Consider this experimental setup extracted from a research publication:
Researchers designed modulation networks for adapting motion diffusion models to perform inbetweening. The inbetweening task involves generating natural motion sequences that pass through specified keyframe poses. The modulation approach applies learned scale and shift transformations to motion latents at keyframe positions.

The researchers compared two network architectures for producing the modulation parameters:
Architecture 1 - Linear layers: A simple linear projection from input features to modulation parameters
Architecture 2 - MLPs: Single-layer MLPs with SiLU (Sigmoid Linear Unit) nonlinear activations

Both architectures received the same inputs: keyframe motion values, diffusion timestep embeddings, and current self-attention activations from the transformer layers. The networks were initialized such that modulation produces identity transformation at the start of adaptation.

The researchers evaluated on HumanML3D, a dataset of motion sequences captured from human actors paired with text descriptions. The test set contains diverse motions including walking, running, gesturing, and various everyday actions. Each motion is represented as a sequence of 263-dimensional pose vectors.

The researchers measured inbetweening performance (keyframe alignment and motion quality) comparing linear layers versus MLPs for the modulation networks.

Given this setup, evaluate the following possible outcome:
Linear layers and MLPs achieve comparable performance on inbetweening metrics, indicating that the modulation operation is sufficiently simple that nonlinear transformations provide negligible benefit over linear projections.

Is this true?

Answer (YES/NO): NO